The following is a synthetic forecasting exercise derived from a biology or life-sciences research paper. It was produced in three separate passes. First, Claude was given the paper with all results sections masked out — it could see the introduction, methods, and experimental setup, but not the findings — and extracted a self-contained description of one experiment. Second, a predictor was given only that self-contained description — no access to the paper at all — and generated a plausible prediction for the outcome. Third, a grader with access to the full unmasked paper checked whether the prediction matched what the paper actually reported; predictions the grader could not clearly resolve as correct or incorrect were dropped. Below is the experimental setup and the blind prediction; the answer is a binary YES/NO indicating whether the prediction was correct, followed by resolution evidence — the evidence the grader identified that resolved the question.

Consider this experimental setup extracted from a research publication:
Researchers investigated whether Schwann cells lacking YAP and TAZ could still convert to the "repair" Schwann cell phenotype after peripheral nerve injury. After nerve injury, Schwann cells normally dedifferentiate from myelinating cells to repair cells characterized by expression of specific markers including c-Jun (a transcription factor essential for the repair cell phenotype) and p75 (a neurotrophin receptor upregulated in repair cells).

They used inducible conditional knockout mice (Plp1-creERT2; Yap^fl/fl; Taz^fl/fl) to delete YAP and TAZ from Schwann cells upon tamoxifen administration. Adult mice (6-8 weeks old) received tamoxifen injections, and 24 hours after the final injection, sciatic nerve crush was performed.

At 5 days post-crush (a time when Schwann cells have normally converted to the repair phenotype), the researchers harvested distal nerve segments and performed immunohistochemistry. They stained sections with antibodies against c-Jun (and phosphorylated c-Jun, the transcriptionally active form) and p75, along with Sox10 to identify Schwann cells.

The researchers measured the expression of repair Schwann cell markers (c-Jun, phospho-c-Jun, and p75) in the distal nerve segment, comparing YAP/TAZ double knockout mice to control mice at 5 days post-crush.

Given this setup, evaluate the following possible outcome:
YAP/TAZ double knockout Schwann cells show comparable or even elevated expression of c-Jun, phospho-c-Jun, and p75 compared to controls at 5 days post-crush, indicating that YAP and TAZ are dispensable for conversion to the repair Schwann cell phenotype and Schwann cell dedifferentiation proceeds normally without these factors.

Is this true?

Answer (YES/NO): YES